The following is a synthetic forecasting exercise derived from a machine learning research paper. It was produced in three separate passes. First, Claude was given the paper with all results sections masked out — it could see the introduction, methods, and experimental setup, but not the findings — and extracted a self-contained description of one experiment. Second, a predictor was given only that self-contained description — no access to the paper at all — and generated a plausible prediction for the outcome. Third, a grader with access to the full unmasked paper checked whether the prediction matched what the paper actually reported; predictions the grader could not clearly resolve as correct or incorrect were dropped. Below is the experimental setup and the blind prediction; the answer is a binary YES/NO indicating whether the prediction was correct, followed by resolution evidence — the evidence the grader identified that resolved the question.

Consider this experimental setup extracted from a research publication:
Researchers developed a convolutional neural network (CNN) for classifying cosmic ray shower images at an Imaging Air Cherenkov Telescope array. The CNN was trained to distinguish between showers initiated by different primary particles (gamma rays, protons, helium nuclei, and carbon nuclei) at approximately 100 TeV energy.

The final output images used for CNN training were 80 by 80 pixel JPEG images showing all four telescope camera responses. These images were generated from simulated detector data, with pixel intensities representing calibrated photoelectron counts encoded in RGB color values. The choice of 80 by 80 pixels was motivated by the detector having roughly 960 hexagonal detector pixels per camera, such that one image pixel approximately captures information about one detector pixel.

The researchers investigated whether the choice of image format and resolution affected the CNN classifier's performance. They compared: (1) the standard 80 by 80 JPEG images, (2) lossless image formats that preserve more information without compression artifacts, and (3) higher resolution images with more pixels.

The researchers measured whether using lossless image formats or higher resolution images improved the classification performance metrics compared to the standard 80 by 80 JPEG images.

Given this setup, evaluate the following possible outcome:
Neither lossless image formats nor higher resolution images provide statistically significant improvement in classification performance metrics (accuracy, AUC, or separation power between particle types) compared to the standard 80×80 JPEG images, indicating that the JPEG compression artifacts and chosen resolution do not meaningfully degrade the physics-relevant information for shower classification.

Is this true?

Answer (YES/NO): YES